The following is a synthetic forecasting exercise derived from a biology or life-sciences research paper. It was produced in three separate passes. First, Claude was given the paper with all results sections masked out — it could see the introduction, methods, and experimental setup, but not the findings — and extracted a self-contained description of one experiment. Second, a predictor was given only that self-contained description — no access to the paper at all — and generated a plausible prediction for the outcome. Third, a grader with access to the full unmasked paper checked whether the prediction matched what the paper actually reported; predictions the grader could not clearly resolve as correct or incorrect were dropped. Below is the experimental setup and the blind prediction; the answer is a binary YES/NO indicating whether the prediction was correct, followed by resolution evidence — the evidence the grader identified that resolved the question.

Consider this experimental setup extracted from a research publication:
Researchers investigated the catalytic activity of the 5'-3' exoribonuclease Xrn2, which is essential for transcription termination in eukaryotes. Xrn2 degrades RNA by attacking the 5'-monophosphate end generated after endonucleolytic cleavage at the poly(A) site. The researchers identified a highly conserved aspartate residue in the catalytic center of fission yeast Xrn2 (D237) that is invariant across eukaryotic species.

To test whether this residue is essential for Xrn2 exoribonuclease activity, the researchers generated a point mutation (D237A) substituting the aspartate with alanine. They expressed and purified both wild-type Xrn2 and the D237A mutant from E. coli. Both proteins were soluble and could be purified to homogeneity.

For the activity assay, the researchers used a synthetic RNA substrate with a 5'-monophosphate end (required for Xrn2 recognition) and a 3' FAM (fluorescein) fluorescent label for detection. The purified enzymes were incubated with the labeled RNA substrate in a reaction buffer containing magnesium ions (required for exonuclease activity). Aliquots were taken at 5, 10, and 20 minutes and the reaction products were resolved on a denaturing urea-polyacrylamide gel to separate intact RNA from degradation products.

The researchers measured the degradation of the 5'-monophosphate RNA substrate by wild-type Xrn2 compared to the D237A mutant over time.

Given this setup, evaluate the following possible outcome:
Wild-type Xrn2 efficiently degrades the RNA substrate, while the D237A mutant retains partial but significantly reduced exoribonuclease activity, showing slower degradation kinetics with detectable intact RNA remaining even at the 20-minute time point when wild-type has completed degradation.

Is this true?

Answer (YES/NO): NO